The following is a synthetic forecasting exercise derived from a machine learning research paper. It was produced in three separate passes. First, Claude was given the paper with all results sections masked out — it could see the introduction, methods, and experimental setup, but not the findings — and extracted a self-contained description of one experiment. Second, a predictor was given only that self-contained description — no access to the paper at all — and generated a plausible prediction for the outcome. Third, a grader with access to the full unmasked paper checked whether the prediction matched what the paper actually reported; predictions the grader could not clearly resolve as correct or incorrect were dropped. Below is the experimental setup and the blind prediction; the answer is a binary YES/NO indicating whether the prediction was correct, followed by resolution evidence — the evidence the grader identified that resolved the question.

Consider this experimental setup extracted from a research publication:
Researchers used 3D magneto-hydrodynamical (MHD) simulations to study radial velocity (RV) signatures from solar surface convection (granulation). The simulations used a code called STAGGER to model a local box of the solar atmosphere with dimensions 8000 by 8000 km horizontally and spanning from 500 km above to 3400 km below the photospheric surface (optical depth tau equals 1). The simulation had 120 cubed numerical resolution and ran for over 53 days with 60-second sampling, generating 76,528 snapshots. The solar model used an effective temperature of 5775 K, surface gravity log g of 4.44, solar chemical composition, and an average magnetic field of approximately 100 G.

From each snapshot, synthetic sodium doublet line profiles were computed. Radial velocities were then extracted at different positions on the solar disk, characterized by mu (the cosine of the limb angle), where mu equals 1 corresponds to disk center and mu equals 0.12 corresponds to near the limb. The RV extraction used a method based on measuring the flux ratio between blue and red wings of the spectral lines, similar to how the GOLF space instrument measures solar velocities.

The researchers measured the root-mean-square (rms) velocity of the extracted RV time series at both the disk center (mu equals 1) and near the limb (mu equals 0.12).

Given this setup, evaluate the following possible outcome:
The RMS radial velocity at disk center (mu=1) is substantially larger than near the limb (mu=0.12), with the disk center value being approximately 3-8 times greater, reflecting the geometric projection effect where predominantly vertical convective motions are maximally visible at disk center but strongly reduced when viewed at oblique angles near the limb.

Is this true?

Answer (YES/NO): NO